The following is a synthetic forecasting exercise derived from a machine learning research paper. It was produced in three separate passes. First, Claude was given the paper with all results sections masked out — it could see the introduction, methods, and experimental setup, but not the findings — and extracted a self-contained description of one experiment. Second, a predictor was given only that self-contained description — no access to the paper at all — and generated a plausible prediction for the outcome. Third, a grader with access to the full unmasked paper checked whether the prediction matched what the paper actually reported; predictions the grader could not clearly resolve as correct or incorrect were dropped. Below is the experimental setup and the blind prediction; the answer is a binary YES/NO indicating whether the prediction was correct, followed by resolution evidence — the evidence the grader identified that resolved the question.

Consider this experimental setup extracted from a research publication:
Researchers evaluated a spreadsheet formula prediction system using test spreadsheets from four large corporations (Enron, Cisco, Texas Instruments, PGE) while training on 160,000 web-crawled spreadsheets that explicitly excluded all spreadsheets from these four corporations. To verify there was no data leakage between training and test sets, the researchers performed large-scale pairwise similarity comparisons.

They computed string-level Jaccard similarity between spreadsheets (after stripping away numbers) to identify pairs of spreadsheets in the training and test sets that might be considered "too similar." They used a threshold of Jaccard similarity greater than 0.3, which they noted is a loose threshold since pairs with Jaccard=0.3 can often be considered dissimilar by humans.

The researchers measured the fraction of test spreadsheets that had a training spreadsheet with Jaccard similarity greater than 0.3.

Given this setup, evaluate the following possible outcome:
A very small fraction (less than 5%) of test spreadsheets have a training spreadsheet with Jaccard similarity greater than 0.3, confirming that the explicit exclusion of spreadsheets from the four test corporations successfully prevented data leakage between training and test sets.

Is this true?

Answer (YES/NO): YES